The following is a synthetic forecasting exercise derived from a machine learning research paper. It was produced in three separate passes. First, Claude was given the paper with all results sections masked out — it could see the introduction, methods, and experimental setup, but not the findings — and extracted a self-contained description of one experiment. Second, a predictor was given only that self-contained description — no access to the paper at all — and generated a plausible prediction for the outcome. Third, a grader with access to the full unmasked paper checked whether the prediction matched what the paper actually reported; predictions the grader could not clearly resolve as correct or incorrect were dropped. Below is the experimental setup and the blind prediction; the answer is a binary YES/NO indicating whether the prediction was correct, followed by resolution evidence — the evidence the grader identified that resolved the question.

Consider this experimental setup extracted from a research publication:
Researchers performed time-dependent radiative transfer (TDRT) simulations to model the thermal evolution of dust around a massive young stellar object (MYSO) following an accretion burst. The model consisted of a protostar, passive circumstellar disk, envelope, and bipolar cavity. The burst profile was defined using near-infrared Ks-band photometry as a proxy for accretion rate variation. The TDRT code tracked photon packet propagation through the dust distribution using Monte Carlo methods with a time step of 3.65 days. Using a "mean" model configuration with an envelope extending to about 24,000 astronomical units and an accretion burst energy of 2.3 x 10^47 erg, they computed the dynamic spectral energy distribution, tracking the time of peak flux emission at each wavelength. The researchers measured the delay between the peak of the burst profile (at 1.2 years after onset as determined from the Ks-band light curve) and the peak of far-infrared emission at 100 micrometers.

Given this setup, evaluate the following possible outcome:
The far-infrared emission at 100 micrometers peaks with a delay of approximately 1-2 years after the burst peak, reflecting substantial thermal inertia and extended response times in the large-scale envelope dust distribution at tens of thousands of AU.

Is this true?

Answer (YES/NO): YES